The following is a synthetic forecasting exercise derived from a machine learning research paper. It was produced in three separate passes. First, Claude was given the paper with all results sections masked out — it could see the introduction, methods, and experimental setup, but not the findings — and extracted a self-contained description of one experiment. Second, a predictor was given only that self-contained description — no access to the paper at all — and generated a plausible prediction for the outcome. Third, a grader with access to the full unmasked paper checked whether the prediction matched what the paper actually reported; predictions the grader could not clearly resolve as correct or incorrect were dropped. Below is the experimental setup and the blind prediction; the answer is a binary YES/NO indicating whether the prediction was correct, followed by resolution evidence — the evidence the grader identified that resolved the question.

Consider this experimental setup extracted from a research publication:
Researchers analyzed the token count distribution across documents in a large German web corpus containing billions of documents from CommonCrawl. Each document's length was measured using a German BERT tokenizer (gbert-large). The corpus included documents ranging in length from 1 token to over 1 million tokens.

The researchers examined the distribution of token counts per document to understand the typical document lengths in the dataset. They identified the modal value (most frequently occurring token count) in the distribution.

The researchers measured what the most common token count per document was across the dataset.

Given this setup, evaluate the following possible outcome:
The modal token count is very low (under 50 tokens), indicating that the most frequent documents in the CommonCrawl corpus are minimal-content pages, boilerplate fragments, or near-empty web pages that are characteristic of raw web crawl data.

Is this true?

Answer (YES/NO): YES